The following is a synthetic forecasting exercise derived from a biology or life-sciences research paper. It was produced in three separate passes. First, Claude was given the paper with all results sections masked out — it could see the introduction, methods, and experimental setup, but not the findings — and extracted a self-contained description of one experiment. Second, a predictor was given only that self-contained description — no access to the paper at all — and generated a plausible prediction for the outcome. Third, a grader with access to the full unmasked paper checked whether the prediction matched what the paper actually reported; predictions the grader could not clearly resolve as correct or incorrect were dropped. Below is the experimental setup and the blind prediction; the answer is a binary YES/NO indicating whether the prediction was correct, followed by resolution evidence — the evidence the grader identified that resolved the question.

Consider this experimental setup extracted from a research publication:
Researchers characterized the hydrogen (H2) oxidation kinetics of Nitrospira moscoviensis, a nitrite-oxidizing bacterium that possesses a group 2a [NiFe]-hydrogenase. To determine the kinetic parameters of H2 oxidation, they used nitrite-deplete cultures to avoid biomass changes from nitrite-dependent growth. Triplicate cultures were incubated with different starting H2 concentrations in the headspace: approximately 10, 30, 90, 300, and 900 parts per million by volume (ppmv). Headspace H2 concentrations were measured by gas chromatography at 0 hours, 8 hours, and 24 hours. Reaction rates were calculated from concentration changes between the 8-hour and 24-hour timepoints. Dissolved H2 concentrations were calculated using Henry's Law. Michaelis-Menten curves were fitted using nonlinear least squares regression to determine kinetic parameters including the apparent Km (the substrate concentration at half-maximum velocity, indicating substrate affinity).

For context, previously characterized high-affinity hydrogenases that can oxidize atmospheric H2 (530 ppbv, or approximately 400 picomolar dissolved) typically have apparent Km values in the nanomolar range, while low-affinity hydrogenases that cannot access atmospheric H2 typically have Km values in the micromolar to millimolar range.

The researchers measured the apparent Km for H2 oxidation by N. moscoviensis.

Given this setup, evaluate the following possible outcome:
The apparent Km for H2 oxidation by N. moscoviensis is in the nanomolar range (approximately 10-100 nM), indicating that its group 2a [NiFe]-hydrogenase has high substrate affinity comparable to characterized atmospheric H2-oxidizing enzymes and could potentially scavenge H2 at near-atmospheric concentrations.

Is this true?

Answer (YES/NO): YES